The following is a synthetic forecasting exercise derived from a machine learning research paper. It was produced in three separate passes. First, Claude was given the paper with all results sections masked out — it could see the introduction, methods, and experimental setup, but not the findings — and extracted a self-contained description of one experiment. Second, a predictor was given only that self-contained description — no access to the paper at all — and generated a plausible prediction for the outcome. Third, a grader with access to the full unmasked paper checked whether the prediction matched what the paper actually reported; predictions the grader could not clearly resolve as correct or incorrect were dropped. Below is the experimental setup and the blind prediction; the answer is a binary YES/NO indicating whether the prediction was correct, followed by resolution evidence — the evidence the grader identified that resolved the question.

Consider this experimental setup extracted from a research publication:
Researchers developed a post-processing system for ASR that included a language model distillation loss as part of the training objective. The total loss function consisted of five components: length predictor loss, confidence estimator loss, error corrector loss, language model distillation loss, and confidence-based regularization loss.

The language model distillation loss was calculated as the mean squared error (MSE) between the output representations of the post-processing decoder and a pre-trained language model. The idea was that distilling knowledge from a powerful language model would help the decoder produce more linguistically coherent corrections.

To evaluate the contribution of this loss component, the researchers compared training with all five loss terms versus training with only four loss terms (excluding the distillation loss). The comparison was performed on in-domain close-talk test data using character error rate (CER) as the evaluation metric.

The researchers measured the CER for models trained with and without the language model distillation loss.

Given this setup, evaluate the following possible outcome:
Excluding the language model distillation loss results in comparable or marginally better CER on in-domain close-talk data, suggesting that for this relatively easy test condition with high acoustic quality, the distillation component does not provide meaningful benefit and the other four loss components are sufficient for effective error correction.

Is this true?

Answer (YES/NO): NO